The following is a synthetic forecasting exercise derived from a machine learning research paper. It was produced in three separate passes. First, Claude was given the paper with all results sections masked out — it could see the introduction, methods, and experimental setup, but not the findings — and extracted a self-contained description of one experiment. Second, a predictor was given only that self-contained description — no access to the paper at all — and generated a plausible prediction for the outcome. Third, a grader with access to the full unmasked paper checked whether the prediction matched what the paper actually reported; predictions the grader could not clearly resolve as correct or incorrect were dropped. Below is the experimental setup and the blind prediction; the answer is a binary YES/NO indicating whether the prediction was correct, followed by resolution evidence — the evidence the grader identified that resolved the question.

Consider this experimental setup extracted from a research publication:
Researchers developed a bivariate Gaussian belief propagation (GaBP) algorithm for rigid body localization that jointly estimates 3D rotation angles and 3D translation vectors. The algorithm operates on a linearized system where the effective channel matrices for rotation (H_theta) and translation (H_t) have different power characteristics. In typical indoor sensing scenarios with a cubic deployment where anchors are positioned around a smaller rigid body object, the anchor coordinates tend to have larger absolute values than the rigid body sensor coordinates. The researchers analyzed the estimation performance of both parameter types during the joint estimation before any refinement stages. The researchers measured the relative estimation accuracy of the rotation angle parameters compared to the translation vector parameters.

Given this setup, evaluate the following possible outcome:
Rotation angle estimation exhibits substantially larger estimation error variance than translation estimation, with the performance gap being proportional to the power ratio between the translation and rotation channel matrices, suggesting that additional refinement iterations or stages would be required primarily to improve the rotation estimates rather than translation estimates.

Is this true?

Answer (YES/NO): NO